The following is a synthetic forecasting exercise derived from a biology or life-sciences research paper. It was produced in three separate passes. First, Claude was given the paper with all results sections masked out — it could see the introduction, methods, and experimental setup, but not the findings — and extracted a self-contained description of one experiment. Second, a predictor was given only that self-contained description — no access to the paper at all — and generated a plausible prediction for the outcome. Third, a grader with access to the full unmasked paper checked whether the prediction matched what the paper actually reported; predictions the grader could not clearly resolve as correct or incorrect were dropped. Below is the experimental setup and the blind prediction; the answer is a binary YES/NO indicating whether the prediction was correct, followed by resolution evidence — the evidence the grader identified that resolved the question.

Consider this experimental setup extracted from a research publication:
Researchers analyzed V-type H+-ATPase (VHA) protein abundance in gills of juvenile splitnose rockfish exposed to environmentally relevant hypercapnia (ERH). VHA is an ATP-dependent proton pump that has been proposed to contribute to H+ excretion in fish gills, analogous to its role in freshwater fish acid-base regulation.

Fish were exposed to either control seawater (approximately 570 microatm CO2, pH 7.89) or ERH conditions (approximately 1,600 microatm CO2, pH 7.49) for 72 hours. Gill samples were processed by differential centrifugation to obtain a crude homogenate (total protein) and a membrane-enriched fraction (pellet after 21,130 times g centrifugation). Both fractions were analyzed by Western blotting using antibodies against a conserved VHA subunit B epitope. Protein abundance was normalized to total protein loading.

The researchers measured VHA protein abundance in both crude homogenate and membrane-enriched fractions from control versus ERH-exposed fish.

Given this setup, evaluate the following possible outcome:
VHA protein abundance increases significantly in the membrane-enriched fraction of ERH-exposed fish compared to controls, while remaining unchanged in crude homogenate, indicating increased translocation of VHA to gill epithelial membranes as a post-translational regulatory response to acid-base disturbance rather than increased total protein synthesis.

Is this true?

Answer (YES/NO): NO